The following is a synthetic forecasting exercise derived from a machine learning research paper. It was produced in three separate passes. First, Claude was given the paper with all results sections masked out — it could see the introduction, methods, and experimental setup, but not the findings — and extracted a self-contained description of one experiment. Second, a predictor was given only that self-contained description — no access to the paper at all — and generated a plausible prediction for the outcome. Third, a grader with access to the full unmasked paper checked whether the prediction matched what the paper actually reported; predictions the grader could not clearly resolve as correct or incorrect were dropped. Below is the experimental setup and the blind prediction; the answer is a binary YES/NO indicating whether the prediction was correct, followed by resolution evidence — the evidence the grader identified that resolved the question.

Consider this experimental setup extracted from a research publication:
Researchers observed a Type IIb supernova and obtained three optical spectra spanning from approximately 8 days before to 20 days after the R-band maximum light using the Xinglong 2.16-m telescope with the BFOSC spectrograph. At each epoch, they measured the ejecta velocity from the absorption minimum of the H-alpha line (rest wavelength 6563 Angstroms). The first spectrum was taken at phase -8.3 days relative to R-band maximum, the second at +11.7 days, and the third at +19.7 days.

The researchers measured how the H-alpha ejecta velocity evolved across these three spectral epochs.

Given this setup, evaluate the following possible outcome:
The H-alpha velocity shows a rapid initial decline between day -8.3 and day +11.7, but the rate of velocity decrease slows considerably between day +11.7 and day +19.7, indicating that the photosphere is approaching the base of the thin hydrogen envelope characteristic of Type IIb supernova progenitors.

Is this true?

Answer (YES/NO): YES